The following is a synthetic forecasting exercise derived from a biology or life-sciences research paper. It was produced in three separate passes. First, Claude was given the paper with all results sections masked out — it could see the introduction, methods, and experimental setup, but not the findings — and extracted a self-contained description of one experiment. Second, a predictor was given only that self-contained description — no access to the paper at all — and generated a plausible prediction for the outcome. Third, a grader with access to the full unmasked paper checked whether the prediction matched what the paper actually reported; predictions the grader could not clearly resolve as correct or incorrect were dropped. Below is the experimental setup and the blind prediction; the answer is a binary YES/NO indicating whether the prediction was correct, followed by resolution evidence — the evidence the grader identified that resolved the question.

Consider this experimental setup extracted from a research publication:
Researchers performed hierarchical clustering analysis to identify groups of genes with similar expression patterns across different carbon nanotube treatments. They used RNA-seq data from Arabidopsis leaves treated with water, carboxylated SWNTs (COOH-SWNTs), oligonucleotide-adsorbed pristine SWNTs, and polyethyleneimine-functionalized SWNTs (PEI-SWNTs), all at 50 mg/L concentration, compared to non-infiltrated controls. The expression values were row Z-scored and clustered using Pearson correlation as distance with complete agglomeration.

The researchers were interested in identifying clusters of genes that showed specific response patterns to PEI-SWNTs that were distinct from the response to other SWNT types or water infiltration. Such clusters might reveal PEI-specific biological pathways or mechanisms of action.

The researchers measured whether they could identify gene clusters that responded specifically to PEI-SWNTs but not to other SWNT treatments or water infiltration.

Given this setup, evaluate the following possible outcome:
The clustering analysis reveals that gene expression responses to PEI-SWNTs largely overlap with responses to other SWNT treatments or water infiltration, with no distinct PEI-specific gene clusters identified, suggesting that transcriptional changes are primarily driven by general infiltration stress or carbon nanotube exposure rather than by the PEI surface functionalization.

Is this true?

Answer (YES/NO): NO